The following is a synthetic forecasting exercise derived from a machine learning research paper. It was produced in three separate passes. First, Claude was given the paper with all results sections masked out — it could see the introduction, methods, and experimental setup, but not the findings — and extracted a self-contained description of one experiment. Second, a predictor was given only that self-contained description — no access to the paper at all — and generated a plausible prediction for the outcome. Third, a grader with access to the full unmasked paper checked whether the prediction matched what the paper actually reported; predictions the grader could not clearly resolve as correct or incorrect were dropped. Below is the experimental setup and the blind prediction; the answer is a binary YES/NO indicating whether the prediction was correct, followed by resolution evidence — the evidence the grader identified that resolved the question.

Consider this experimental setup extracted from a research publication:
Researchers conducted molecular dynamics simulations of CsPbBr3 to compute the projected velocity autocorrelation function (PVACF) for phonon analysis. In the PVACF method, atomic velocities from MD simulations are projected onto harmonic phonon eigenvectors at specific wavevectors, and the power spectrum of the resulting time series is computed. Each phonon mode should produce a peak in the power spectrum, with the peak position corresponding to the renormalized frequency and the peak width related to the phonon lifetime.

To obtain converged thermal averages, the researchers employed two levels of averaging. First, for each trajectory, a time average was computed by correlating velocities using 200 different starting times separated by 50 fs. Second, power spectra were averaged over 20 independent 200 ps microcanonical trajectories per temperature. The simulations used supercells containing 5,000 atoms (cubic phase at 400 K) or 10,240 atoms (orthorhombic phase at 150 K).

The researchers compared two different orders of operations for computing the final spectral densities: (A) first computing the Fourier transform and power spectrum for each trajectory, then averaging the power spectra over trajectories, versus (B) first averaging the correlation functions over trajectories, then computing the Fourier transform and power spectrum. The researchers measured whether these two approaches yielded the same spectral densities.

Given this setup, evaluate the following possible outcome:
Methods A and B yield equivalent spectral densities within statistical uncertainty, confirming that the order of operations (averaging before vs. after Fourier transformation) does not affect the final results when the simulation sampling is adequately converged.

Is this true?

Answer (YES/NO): YES